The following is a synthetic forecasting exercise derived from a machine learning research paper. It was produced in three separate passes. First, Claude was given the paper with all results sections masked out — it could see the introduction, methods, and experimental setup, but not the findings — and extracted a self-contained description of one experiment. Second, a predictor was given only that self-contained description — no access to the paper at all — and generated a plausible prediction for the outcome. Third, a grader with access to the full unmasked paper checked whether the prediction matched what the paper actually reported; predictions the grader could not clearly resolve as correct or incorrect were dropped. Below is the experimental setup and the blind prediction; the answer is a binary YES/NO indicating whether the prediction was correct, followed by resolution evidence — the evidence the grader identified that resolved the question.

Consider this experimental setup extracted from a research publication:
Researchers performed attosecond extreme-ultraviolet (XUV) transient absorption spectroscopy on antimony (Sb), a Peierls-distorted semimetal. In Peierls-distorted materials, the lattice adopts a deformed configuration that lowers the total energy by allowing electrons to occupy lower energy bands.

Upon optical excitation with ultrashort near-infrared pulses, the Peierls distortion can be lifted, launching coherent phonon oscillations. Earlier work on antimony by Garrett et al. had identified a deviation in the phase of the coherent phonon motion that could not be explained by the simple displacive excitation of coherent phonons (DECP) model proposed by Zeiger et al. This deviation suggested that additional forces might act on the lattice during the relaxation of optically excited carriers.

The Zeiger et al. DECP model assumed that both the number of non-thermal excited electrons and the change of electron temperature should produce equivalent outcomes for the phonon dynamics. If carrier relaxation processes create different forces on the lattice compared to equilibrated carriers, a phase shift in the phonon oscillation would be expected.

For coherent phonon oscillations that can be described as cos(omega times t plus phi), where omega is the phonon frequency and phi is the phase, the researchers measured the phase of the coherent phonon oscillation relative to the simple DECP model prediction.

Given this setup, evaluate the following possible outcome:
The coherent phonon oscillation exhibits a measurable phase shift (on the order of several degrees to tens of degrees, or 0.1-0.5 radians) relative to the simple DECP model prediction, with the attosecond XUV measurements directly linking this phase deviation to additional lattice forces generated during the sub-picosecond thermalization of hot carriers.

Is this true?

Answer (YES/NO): YES